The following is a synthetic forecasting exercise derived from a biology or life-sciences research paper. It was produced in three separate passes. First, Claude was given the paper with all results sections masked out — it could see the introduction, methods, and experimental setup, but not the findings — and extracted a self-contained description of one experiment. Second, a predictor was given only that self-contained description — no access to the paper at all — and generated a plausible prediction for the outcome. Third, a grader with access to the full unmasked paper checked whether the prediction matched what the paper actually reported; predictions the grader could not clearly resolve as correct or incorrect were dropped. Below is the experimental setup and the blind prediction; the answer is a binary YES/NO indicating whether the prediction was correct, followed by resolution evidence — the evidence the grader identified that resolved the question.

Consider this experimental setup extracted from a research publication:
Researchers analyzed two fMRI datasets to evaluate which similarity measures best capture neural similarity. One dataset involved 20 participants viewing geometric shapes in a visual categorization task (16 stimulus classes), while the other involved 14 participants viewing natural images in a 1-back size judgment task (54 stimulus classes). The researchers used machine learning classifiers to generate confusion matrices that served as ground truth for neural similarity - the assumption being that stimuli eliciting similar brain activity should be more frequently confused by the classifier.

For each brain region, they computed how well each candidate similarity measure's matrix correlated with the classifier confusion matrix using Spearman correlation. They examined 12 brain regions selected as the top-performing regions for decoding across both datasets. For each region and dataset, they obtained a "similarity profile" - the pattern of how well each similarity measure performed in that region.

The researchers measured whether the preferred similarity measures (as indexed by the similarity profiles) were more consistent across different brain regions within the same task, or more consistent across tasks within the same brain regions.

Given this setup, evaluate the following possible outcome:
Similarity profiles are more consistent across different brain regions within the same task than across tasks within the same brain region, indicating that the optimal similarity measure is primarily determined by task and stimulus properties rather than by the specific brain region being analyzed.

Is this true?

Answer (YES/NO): YES